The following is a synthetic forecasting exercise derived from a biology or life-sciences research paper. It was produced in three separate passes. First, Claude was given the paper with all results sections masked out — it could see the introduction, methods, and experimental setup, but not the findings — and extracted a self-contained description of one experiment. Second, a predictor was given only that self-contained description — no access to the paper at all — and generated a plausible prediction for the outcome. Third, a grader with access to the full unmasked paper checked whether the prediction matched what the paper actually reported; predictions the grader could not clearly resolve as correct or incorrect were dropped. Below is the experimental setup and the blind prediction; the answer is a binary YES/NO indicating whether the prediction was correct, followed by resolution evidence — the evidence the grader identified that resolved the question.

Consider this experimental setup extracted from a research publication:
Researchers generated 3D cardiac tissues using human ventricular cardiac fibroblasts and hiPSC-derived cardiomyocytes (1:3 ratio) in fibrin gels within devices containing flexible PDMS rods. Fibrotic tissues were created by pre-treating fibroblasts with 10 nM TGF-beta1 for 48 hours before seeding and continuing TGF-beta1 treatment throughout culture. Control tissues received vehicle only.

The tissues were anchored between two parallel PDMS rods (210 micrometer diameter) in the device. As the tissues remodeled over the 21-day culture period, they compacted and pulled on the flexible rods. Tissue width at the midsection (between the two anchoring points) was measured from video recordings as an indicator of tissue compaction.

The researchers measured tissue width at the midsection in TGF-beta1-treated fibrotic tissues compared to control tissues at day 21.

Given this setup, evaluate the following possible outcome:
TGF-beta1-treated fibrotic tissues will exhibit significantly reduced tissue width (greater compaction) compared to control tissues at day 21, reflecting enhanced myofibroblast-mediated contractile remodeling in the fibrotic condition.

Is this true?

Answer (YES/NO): NO